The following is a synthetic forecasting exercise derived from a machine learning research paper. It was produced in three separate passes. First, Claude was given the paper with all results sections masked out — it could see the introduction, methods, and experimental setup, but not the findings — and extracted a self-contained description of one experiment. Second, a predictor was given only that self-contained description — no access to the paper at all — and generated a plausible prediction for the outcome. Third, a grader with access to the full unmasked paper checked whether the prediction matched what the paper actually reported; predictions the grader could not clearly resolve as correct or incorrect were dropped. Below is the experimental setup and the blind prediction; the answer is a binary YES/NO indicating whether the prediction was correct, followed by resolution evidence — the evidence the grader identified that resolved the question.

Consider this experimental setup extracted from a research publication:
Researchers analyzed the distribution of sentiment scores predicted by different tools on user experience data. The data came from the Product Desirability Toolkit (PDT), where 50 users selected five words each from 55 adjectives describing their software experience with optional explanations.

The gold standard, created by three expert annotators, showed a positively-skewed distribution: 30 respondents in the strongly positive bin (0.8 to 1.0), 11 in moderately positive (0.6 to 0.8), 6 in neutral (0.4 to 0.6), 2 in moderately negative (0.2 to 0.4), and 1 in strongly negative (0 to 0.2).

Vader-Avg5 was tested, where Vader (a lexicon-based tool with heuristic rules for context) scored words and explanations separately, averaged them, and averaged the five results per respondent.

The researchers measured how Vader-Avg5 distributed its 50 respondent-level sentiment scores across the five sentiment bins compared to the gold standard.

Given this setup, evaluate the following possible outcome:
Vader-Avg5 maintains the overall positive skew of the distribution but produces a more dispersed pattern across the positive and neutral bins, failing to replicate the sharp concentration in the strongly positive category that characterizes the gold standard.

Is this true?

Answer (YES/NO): NO